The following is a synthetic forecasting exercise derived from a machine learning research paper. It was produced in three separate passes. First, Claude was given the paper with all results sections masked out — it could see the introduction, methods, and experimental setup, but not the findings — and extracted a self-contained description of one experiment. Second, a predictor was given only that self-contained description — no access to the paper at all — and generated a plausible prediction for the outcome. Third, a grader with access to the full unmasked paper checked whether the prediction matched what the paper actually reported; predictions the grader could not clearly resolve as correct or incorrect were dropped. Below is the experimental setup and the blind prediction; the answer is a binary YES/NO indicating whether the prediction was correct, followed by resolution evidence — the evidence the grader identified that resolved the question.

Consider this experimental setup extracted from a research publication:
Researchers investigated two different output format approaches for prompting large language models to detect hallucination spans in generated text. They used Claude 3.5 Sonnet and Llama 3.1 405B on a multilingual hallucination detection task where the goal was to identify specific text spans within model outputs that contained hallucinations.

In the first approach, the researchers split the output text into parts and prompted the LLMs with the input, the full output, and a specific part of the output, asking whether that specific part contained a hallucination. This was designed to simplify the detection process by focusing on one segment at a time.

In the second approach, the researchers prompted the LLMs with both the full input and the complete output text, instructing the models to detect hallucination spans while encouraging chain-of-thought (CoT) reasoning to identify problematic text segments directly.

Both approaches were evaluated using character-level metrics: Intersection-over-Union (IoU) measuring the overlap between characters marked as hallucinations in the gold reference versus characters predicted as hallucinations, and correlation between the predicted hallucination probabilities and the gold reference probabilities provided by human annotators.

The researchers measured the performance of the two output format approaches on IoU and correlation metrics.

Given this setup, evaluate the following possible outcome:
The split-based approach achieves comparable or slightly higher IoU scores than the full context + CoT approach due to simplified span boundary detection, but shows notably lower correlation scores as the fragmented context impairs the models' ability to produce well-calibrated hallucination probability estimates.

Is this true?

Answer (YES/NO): NO